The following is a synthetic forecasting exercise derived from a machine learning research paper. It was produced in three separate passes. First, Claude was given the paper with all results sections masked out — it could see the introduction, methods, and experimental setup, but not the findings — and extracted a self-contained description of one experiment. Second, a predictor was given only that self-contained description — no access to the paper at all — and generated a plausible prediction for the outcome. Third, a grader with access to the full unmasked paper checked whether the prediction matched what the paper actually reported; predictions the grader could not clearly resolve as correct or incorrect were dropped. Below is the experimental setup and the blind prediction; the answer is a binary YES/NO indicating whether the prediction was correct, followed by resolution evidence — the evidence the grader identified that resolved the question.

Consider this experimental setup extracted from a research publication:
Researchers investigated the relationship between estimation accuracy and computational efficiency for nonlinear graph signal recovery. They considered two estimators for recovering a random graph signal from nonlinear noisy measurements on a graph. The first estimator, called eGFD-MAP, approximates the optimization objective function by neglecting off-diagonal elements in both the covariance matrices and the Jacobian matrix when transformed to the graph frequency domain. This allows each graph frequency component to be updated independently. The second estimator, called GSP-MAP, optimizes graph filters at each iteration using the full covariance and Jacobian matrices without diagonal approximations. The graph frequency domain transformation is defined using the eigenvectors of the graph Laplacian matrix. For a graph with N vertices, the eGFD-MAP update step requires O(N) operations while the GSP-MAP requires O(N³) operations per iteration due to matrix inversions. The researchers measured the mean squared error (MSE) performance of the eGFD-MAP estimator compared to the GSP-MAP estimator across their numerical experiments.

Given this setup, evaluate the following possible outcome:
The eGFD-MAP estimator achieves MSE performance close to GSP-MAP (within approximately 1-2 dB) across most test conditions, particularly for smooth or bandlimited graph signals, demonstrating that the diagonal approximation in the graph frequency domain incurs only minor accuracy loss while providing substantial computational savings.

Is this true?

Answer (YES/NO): NO